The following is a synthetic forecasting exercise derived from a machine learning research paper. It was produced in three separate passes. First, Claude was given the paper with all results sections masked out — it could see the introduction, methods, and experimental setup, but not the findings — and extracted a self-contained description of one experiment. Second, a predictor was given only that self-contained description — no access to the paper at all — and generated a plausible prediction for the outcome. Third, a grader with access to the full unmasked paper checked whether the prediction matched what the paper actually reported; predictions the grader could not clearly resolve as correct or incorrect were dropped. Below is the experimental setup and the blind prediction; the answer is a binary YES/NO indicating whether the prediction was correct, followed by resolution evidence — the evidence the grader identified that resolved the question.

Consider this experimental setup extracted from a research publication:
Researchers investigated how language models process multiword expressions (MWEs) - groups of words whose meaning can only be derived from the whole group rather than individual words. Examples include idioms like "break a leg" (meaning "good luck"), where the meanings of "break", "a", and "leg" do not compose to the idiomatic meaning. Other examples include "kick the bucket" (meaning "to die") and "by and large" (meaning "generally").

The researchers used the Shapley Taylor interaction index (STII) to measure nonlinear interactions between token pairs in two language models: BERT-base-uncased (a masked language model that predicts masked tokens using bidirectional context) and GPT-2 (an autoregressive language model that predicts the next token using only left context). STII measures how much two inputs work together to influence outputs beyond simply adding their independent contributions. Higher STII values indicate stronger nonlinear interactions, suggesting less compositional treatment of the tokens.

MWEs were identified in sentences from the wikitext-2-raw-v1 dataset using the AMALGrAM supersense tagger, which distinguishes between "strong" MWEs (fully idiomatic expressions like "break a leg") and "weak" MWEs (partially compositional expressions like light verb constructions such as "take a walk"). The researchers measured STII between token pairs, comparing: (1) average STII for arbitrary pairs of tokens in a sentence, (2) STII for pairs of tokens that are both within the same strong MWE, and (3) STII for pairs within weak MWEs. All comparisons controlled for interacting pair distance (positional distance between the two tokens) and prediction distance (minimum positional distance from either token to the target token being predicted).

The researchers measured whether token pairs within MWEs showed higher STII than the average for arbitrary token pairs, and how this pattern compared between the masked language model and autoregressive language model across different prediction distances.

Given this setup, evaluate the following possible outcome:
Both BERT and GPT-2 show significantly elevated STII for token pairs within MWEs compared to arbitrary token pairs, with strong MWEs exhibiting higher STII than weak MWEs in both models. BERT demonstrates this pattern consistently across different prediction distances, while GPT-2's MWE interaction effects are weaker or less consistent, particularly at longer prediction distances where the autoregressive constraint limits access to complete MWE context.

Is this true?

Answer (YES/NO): NO